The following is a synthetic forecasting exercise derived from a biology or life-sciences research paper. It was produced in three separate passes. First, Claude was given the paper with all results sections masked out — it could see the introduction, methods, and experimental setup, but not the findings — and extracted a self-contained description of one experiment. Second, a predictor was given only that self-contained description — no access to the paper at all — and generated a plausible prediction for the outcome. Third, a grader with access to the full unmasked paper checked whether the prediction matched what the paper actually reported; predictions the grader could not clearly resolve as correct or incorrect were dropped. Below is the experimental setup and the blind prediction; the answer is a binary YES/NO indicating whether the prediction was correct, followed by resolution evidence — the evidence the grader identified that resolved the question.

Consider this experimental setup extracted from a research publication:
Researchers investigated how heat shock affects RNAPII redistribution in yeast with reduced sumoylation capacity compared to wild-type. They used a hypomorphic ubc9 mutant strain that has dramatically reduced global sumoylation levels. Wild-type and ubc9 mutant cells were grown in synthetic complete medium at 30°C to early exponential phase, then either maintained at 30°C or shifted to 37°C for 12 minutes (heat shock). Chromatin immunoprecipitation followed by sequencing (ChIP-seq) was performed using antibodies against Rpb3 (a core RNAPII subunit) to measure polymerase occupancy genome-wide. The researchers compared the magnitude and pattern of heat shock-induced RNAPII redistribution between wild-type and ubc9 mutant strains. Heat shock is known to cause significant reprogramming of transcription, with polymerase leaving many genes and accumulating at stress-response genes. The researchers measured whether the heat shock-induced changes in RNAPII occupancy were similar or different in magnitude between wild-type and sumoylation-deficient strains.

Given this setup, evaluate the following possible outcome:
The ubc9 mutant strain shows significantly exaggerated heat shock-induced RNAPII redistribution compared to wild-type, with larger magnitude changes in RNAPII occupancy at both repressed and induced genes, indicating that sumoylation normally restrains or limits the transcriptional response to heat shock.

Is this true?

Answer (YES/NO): YES